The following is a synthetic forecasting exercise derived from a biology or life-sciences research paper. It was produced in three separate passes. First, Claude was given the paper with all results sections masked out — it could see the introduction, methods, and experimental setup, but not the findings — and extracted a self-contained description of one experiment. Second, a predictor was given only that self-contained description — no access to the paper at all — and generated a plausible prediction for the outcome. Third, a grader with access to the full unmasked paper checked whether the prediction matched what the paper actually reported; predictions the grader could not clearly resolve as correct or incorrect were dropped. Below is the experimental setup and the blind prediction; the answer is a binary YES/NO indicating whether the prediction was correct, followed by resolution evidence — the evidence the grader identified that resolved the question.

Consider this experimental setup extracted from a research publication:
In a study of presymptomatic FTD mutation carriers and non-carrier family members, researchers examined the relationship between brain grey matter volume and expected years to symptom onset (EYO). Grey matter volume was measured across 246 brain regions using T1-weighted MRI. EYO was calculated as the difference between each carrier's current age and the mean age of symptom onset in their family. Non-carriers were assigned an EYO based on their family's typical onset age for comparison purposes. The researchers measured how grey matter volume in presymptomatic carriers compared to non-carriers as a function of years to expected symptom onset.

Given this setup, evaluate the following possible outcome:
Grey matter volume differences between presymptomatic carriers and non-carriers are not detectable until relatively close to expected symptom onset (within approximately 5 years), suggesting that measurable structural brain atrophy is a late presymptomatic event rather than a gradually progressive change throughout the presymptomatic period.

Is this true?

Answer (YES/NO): NO